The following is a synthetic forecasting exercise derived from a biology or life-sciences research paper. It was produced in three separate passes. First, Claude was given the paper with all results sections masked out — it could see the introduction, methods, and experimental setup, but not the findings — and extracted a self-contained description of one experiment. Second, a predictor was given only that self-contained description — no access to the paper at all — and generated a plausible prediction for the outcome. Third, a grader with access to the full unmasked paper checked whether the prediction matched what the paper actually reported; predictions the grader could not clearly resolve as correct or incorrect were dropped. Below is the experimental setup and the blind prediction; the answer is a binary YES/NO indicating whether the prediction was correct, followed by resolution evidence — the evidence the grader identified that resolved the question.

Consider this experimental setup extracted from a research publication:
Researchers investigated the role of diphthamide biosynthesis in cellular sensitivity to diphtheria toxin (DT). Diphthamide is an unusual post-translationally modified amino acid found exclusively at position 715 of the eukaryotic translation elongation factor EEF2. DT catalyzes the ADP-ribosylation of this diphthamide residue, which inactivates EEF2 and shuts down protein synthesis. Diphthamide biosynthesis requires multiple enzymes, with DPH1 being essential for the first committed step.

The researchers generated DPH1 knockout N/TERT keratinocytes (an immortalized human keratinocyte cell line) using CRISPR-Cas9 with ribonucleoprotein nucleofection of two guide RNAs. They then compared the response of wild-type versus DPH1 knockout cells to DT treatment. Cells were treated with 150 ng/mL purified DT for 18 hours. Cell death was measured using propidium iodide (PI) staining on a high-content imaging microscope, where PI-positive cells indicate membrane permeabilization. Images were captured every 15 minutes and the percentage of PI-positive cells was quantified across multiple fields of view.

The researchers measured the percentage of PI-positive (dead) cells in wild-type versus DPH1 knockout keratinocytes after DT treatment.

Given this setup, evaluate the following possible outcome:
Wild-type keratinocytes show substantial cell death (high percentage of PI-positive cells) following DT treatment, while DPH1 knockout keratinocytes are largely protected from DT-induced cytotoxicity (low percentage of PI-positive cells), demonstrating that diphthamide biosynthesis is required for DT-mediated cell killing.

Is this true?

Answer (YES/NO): YES